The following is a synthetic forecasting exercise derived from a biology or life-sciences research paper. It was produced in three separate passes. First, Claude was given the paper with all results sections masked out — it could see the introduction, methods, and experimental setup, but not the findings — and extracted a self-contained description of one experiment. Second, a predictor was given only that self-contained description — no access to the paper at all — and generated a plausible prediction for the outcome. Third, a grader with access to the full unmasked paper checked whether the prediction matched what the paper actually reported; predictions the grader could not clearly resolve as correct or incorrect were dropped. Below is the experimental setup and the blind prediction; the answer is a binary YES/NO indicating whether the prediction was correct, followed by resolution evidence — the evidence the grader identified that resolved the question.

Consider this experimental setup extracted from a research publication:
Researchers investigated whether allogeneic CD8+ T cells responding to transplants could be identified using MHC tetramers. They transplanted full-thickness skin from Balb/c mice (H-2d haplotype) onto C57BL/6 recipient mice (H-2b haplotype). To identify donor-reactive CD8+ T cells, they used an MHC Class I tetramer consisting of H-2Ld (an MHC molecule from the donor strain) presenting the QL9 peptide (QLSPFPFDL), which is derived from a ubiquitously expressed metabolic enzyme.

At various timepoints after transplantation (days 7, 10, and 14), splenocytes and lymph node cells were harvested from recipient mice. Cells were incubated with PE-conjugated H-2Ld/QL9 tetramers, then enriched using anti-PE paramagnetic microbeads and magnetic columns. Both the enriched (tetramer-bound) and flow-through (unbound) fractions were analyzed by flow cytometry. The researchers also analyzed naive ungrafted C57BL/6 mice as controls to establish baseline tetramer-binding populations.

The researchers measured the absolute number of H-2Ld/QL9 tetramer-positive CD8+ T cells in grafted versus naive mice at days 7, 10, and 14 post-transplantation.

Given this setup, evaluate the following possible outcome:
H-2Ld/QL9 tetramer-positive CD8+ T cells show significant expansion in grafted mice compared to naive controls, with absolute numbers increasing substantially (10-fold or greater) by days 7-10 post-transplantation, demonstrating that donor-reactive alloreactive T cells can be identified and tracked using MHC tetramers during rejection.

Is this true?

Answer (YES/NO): NO